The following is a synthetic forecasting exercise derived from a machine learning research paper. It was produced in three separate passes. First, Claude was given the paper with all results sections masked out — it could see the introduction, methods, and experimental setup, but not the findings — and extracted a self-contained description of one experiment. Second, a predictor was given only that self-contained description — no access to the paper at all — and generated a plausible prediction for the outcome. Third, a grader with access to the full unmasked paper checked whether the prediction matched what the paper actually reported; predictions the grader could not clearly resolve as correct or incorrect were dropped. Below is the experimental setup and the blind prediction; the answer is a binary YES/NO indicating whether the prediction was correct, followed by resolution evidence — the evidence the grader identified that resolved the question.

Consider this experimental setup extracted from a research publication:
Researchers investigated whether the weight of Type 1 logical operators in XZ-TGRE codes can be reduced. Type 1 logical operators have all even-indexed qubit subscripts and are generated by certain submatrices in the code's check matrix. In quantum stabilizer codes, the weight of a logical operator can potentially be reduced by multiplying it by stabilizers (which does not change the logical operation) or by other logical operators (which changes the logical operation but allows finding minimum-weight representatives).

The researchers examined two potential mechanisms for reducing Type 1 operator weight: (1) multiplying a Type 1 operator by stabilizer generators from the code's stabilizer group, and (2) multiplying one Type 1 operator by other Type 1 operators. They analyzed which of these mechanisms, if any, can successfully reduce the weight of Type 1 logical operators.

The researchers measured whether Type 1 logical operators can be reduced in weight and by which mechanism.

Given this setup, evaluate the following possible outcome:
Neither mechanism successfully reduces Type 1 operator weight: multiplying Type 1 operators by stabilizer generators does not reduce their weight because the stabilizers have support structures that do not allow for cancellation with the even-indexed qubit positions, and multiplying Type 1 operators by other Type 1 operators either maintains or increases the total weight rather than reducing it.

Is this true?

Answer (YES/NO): NO